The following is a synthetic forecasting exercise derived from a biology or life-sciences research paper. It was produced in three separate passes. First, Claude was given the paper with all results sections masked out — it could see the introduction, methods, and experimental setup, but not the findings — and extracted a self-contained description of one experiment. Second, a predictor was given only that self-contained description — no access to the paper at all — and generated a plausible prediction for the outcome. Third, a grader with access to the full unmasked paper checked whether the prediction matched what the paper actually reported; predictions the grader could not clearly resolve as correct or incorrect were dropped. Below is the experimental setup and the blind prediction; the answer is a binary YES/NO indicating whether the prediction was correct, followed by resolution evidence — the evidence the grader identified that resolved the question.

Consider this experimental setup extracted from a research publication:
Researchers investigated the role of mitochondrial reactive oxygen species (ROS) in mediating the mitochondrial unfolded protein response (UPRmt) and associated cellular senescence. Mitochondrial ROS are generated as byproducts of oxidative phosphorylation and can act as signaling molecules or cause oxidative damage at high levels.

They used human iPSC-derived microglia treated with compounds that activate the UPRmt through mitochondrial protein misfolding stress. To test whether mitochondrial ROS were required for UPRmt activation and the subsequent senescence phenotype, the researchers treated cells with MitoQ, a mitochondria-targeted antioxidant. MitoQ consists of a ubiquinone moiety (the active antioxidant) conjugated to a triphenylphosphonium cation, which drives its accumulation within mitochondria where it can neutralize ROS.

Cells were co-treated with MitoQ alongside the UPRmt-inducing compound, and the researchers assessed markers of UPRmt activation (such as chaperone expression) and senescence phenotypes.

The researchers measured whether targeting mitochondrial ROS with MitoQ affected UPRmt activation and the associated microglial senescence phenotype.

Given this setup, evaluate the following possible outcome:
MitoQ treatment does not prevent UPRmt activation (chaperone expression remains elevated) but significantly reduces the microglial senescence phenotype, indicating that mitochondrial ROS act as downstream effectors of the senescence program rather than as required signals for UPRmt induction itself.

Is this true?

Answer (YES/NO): NO